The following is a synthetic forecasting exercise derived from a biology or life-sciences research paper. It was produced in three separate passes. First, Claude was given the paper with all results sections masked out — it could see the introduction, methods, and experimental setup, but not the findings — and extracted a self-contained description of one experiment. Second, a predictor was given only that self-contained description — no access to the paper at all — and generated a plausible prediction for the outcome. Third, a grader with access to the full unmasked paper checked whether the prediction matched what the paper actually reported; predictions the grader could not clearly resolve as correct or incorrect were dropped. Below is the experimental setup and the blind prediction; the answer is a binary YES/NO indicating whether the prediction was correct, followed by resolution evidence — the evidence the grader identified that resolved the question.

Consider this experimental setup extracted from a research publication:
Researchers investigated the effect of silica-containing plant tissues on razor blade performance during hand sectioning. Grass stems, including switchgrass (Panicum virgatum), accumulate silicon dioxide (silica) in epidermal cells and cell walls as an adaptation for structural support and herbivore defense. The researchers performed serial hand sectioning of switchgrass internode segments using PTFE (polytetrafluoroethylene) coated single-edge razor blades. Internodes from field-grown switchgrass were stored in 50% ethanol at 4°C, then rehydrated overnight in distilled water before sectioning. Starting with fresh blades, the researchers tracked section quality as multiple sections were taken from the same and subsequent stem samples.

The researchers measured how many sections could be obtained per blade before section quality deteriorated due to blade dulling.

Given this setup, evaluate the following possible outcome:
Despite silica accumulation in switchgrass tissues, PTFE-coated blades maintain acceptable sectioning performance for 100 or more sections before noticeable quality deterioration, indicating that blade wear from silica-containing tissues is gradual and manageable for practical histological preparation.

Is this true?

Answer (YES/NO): NO